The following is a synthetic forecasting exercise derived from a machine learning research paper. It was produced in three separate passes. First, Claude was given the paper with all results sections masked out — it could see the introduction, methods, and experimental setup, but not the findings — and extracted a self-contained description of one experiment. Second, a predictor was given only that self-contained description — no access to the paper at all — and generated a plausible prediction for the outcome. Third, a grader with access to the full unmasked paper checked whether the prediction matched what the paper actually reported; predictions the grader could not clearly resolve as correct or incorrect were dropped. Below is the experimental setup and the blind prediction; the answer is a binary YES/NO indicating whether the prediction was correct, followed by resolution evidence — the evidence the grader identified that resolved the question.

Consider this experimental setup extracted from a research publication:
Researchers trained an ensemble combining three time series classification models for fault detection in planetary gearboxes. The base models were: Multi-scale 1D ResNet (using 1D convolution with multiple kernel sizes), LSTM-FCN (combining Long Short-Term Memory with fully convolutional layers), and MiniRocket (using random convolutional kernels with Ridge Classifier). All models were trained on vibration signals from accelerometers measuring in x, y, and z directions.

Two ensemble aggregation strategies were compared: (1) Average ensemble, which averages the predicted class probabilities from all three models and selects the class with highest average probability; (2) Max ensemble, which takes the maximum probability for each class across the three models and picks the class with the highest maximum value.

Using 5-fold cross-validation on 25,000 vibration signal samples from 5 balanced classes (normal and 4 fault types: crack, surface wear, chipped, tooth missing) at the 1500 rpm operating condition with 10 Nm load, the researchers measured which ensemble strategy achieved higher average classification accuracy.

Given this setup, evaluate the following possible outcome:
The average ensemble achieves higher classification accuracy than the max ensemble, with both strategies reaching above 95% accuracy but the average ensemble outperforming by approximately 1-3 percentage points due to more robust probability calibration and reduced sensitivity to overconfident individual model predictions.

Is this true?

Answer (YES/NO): NO